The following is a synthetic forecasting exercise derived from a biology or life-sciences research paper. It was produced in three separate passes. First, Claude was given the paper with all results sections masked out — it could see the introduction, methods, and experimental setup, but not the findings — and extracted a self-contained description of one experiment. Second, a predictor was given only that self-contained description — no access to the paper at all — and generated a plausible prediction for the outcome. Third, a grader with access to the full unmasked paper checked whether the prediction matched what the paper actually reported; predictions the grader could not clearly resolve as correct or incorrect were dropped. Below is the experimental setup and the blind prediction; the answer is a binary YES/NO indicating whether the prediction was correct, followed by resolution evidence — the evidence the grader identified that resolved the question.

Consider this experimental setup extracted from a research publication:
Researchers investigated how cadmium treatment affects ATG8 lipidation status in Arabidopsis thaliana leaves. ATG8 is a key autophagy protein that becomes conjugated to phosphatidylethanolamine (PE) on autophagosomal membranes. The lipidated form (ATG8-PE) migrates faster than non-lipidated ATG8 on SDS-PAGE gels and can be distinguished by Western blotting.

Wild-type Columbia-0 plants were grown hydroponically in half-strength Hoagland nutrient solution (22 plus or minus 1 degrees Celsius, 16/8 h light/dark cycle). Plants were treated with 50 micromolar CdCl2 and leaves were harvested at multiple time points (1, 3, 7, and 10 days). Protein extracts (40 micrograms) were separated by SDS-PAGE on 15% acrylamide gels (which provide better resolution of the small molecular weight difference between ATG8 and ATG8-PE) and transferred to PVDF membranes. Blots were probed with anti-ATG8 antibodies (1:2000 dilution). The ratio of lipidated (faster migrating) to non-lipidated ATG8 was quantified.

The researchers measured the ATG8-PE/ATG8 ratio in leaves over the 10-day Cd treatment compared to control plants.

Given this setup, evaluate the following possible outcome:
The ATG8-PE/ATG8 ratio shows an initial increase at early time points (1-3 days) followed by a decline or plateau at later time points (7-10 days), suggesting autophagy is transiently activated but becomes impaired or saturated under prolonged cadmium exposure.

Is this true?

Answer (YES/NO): NO